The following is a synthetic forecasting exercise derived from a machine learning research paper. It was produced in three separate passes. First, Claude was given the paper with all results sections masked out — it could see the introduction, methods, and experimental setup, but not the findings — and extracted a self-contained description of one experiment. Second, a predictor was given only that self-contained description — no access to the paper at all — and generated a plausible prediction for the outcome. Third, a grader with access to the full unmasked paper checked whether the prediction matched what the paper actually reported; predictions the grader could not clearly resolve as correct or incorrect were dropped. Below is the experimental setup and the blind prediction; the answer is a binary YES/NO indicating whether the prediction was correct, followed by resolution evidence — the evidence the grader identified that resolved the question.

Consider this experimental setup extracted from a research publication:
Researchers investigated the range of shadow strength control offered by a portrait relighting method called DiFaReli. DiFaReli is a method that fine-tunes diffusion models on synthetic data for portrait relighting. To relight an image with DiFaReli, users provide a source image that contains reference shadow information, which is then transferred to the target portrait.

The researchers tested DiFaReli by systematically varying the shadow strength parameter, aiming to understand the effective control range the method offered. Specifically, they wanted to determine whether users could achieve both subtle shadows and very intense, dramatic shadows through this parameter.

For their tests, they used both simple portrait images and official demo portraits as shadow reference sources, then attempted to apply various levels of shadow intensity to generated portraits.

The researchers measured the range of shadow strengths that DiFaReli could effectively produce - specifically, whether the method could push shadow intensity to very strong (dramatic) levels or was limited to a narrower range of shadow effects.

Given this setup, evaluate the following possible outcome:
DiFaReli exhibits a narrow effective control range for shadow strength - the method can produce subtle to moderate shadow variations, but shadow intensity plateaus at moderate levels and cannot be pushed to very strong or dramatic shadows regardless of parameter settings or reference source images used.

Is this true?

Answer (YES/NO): YES